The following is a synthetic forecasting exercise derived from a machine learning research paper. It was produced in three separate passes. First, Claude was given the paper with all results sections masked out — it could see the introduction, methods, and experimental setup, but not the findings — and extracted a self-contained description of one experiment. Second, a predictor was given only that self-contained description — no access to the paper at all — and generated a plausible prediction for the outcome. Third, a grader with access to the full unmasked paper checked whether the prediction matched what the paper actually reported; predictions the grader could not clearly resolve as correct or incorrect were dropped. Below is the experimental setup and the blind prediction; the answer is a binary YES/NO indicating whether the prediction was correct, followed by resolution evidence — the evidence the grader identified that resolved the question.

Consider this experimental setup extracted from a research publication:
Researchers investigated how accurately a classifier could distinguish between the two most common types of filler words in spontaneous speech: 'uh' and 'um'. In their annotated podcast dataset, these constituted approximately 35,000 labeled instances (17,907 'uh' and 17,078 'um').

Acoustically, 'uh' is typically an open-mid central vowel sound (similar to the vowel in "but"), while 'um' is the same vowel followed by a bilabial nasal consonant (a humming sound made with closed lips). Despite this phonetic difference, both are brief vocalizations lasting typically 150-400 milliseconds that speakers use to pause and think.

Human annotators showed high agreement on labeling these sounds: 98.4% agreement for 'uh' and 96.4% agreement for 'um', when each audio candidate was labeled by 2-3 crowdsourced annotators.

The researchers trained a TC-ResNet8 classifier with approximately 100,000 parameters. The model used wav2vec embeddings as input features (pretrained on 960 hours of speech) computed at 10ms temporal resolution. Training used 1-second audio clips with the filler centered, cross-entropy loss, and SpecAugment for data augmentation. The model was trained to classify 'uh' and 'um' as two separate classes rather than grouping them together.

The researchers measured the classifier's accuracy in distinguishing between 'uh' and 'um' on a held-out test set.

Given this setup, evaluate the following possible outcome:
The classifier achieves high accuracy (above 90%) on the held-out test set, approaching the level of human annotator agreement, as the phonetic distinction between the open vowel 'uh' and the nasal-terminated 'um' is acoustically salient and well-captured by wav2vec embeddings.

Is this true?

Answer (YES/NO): NO